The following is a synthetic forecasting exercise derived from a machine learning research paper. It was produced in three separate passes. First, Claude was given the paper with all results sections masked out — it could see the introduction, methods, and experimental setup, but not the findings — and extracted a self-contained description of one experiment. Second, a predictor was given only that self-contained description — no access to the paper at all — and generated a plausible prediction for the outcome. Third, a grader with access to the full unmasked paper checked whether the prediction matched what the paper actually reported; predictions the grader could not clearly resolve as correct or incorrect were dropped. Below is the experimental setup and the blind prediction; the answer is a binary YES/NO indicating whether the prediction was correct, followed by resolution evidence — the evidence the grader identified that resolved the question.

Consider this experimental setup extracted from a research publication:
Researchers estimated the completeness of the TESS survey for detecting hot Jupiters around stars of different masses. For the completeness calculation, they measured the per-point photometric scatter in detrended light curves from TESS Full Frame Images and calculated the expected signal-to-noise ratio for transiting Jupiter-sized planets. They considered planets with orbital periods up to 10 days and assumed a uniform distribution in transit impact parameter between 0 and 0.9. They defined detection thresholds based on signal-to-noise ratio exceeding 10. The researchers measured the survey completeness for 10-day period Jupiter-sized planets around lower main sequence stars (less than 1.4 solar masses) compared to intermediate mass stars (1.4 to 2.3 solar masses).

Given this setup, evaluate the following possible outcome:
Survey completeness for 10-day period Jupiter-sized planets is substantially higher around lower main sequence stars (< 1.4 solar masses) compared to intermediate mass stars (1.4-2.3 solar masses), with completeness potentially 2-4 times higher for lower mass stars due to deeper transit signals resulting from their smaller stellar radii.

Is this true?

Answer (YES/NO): NO